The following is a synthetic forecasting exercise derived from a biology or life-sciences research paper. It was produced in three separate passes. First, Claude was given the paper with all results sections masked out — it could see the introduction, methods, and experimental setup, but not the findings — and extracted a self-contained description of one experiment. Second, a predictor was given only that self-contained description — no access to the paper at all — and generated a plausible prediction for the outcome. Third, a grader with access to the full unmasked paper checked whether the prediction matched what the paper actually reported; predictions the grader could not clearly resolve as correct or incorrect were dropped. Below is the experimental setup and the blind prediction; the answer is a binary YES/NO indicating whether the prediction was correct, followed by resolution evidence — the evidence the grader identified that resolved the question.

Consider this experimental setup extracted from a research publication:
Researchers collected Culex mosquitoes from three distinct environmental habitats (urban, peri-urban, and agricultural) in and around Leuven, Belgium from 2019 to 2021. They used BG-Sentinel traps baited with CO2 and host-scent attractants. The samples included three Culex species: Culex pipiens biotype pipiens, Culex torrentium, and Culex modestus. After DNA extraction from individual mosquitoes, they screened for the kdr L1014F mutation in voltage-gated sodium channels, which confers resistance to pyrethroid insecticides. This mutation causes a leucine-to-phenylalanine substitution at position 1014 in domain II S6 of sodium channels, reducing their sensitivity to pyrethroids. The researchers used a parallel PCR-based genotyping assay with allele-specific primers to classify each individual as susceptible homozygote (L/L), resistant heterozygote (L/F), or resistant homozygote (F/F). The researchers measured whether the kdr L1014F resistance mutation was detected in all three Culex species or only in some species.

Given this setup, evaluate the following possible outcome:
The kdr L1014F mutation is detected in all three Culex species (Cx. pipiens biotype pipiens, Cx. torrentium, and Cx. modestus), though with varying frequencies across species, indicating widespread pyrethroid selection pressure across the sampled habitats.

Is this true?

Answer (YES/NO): NO